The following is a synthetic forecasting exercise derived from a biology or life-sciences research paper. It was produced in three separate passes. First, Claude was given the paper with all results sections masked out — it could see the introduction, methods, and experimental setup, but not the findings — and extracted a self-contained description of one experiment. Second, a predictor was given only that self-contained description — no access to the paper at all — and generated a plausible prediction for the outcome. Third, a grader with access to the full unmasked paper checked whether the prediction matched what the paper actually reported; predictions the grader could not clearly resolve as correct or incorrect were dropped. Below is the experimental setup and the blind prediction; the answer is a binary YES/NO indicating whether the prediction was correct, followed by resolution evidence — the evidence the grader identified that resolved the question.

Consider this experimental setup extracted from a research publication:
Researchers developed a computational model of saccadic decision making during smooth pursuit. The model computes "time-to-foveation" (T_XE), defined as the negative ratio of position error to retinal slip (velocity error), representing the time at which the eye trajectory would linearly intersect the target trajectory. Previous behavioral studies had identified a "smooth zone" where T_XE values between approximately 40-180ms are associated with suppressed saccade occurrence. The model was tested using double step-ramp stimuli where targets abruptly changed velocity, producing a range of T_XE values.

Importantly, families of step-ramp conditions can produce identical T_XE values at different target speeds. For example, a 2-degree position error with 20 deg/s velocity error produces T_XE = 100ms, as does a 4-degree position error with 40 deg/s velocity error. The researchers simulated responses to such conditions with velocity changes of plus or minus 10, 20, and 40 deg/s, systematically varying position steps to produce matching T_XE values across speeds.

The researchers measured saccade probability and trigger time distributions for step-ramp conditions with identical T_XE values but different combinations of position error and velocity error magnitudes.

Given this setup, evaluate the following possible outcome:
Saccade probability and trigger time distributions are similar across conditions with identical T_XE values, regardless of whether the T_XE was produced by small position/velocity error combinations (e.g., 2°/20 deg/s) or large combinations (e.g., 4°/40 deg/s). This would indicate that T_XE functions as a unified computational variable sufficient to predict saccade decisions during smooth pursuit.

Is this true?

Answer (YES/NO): NO